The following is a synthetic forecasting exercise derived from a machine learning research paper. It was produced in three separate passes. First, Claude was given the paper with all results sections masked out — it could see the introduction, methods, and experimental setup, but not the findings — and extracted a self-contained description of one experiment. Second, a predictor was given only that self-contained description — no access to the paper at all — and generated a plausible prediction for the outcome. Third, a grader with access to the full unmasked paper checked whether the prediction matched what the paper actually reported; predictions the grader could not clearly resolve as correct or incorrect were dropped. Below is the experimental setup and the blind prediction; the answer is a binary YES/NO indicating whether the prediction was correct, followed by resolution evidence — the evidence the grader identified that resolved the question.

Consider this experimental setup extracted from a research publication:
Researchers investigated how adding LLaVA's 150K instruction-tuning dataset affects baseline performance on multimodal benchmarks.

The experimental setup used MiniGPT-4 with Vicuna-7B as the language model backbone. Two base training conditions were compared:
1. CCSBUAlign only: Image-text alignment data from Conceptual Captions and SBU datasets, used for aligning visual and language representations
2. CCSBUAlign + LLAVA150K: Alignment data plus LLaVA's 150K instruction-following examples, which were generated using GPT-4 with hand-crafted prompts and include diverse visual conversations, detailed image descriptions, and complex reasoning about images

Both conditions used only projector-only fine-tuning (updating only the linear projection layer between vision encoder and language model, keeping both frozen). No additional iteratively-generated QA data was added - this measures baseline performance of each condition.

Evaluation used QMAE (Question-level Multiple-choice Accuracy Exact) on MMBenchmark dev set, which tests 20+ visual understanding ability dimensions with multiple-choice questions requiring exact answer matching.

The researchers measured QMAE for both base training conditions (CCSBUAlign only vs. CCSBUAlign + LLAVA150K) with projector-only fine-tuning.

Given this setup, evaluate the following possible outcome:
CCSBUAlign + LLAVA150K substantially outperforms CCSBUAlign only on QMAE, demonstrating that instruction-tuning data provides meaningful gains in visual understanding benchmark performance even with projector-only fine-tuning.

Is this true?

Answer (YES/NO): YES